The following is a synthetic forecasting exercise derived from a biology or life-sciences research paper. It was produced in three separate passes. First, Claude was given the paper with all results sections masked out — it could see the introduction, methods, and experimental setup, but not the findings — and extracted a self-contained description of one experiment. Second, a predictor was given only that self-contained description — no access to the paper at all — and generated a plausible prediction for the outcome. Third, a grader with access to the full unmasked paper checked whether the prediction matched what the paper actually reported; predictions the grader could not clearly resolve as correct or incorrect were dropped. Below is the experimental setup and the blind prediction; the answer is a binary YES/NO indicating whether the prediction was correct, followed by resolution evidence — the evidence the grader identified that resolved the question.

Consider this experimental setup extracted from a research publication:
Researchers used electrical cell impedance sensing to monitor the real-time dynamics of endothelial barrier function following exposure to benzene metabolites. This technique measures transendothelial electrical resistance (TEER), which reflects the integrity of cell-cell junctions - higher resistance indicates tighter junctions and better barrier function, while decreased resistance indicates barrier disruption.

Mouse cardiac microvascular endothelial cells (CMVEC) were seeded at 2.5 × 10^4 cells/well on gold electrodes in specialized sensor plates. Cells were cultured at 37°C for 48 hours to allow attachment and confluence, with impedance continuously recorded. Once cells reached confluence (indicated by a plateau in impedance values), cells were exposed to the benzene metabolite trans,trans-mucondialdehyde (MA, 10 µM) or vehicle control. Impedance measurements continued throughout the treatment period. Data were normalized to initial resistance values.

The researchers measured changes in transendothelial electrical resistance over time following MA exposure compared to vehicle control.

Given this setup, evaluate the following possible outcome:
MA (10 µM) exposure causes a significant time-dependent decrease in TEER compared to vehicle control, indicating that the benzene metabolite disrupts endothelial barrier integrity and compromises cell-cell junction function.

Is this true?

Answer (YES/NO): YES